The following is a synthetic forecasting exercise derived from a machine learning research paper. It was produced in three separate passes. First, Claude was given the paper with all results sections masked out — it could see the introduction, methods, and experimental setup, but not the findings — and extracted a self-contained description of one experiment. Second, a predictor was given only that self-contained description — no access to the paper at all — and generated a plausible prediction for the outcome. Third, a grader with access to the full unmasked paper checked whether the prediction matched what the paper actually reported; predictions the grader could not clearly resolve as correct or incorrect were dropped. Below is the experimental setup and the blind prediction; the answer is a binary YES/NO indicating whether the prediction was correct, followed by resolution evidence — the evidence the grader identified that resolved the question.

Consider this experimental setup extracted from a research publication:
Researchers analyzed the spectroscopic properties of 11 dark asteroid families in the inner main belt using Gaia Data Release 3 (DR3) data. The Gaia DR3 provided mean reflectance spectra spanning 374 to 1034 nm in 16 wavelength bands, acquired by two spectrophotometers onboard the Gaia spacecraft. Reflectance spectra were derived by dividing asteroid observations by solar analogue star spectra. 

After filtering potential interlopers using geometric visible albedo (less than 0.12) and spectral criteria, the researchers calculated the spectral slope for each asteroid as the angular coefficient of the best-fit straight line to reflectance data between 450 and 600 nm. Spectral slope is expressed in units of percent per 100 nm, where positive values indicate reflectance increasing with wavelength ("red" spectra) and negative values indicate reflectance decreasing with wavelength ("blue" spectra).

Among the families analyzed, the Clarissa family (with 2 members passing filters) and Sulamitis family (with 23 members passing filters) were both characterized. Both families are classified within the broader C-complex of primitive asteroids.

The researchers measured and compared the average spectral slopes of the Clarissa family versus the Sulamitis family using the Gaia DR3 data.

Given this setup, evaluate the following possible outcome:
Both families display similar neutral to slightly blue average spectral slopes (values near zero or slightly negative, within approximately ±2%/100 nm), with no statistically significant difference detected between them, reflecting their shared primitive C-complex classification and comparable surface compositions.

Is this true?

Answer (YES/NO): NO